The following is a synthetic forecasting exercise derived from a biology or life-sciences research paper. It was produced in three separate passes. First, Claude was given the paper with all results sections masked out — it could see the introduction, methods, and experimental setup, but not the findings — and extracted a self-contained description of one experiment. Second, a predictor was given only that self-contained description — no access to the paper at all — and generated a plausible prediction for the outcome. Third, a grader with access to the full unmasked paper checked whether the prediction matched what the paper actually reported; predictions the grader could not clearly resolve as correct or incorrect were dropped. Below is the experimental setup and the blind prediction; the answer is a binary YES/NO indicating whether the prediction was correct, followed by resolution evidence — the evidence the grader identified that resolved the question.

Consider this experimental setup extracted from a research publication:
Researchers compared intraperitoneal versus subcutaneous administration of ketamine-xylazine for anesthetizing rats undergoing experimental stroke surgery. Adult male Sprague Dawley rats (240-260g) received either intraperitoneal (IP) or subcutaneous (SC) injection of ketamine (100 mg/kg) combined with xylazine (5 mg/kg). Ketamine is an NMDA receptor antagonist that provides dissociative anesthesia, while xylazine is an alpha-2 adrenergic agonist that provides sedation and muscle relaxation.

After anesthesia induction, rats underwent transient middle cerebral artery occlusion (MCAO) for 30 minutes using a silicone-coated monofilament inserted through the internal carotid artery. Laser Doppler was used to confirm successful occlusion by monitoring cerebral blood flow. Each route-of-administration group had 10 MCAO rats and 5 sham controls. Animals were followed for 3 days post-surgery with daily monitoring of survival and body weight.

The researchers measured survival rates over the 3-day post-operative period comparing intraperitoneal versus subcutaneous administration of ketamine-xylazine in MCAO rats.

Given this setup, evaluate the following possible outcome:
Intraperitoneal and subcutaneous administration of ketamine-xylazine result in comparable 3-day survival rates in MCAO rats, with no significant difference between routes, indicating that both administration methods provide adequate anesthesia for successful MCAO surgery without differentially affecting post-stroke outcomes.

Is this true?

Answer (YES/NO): NO